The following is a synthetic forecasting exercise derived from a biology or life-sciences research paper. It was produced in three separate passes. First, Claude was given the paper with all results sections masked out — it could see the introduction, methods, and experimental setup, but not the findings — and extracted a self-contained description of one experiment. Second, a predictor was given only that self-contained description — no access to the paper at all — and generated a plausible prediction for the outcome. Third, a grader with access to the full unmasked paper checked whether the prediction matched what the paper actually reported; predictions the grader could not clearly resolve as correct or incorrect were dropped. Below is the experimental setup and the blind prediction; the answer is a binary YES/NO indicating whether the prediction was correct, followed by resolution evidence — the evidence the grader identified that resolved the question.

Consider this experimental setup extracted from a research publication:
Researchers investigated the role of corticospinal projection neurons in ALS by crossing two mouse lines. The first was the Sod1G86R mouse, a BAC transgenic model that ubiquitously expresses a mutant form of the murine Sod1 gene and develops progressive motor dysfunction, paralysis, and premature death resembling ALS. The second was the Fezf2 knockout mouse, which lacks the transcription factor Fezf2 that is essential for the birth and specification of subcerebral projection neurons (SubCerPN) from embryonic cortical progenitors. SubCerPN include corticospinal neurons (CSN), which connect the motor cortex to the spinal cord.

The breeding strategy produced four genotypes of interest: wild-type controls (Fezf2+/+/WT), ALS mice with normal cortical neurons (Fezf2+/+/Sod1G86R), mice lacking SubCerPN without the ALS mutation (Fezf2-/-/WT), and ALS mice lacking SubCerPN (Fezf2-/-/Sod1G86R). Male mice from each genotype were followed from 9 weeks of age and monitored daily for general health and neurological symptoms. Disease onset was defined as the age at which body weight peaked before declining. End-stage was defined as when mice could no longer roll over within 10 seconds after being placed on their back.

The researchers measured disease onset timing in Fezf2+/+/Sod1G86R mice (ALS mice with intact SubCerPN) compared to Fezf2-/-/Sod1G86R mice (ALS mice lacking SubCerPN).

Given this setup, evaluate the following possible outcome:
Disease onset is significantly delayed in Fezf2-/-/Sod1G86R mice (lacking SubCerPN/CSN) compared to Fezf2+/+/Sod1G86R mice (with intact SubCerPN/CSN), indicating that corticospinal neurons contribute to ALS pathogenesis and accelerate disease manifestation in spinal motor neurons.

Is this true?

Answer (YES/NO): YES